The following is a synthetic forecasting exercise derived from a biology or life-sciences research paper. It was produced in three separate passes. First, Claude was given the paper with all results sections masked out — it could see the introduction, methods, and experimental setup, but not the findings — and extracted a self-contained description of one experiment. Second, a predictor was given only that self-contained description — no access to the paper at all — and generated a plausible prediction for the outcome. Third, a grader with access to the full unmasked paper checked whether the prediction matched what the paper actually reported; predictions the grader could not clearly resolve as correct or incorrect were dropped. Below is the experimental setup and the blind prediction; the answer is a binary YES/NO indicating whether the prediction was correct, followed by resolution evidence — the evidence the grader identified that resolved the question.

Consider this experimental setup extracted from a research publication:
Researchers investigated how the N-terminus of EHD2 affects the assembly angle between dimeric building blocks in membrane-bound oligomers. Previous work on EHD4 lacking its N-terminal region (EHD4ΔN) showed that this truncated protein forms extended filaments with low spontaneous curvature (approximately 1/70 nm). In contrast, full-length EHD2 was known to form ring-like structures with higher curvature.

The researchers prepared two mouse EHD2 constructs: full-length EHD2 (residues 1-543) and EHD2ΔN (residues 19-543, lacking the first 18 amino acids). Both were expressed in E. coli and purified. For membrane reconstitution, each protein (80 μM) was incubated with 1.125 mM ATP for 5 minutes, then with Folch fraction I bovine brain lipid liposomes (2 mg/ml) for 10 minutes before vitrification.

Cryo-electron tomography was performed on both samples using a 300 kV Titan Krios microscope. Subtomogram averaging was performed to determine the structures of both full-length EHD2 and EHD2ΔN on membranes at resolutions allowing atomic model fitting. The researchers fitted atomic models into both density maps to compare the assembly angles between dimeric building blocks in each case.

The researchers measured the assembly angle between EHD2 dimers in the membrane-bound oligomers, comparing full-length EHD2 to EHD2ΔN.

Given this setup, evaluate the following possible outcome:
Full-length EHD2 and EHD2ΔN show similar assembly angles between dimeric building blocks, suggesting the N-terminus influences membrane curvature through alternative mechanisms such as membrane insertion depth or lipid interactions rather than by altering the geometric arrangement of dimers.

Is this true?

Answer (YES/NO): YES